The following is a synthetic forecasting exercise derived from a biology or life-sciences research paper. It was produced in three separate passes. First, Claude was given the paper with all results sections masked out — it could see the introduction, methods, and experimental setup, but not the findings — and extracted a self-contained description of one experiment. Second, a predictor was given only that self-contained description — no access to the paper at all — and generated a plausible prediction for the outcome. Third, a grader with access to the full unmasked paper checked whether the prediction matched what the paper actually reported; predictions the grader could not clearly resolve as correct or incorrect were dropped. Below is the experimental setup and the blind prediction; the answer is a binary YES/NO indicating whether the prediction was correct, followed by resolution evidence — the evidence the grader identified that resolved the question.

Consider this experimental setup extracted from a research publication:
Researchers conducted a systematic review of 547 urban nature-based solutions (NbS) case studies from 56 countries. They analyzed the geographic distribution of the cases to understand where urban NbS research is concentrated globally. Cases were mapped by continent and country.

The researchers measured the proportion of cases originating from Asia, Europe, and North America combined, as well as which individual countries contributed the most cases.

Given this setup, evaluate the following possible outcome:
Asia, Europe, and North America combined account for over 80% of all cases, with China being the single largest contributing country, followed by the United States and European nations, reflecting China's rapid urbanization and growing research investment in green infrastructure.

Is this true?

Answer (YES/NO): YES